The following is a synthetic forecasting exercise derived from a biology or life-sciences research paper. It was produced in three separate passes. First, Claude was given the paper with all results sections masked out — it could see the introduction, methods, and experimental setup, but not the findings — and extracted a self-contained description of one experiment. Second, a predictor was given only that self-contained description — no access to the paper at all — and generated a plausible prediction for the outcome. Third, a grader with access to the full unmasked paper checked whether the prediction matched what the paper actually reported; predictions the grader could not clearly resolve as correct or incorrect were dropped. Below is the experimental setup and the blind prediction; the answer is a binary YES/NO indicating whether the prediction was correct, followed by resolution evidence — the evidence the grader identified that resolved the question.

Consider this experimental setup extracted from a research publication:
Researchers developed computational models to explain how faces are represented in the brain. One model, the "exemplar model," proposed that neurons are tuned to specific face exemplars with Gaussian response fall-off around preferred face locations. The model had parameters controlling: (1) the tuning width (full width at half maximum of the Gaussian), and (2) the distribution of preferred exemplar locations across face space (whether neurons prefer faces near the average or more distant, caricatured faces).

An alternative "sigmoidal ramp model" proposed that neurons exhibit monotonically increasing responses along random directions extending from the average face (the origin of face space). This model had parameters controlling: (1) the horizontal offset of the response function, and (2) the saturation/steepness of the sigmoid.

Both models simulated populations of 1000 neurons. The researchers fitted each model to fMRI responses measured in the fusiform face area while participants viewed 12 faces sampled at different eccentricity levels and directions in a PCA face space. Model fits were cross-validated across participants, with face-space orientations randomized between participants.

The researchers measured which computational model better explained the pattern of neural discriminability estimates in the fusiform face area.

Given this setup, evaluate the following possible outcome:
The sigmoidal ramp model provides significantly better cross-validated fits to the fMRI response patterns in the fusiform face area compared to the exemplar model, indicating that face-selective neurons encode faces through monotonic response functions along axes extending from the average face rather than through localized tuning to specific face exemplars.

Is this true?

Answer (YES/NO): YES